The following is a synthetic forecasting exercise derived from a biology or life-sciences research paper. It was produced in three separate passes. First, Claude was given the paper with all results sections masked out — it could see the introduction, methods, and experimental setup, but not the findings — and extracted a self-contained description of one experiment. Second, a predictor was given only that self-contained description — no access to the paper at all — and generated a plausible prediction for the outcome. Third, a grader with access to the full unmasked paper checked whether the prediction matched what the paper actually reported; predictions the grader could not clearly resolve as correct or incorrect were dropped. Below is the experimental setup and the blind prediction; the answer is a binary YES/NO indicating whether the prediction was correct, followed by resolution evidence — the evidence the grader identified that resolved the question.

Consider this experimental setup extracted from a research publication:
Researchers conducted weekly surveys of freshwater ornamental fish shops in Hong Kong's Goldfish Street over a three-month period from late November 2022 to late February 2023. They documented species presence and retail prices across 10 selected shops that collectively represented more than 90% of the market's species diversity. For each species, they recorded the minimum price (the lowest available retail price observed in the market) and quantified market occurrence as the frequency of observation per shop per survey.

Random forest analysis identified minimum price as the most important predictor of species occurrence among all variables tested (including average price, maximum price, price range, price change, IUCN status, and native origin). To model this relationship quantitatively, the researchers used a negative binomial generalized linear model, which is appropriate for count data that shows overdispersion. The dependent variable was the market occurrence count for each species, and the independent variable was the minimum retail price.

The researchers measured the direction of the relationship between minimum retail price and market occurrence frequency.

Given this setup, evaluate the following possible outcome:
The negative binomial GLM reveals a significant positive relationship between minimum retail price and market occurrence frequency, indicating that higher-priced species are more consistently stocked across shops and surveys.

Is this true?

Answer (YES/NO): NO